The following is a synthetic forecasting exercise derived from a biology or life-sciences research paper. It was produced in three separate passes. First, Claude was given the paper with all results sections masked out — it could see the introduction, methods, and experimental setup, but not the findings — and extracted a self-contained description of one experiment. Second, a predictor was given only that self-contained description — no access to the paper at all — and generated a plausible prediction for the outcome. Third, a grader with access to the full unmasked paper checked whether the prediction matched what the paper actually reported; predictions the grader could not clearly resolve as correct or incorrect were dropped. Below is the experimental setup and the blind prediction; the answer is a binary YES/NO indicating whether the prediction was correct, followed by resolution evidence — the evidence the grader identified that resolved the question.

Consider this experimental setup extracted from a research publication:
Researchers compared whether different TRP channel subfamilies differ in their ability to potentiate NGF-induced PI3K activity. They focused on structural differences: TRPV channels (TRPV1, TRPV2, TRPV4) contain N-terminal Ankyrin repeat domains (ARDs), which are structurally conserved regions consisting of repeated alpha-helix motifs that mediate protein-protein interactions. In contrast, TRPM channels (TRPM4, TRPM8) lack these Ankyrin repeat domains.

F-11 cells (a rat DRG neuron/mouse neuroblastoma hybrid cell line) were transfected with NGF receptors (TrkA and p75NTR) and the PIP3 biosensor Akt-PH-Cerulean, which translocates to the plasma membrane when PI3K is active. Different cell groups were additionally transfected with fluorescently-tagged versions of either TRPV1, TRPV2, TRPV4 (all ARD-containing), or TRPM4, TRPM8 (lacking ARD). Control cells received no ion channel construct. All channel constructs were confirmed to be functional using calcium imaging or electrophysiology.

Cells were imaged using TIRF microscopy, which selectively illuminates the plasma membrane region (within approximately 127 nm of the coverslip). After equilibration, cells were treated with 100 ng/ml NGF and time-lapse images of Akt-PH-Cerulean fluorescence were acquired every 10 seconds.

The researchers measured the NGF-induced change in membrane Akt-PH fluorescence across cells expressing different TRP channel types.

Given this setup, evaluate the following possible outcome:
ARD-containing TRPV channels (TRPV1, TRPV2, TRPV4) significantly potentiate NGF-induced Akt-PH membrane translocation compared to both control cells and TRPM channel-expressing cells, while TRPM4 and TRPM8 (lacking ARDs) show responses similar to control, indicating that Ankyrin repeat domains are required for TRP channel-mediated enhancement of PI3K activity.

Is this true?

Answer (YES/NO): NO